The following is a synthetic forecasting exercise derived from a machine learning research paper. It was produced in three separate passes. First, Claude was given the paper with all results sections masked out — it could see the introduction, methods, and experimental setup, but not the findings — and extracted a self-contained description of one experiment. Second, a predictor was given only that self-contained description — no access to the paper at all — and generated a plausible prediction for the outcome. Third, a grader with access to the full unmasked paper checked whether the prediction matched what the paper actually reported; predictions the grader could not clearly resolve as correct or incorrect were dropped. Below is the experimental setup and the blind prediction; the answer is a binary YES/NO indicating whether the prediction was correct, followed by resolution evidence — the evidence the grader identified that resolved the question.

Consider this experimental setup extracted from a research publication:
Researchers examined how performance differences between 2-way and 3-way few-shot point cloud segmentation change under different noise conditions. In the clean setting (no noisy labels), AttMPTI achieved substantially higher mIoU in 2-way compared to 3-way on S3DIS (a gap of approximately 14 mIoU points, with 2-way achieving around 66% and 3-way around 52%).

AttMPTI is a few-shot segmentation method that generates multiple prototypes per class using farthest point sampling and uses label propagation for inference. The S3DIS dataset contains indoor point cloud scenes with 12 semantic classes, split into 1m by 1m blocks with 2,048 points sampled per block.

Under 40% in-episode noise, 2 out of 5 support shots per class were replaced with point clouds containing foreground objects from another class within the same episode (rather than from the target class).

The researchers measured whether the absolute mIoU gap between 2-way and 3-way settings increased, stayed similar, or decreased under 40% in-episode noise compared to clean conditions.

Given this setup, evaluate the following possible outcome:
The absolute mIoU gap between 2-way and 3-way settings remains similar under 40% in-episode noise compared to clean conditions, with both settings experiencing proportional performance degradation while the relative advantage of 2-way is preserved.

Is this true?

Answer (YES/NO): NO